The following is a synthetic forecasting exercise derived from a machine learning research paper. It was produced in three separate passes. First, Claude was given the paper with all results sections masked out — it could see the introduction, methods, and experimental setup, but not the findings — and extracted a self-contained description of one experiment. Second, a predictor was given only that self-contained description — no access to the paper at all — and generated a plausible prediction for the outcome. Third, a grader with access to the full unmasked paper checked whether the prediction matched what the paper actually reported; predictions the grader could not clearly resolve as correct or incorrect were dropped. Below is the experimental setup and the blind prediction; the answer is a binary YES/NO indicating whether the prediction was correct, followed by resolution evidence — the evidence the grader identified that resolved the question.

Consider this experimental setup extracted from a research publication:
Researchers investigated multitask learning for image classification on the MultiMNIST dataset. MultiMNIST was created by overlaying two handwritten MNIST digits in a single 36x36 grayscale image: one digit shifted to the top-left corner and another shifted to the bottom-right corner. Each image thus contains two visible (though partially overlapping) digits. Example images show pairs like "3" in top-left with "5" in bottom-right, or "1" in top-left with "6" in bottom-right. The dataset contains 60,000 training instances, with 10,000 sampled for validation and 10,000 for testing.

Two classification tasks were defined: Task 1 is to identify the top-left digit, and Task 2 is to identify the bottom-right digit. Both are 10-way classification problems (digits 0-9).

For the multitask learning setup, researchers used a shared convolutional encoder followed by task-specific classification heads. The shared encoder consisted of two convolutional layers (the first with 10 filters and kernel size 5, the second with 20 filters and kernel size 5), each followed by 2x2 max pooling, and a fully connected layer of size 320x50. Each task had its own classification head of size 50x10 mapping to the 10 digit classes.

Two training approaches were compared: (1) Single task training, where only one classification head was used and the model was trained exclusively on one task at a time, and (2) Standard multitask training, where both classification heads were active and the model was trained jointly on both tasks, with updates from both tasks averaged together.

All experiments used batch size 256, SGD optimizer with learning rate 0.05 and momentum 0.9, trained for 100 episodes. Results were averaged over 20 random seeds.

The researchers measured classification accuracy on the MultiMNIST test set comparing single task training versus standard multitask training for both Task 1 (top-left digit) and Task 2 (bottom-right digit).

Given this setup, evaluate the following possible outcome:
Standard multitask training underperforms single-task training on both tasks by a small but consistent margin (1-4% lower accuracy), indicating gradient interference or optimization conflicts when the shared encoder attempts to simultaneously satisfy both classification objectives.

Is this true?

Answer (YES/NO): NO